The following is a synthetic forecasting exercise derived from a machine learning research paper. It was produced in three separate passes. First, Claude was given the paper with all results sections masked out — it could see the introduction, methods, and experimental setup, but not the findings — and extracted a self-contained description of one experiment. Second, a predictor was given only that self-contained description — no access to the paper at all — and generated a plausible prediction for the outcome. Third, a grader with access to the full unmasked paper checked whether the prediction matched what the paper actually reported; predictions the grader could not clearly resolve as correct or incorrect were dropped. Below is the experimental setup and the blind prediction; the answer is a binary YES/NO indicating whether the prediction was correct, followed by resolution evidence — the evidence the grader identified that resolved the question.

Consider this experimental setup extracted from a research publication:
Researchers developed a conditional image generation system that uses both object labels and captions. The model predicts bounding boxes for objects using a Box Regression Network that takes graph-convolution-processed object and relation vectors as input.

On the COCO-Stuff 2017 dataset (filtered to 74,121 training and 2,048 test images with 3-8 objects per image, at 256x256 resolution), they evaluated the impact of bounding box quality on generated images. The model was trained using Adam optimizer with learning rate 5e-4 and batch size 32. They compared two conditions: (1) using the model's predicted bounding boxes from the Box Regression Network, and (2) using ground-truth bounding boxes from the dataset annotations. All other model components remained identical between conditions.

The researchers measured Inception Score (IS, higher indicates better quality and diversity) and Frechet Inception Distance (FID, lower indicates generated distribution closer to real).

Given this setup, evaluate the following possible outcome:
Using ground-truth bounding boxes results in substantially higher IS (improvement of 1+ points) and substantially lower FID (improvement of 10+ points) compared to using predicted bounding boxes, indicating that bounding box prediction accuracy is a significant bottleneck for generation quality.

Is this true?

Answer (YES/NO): NO